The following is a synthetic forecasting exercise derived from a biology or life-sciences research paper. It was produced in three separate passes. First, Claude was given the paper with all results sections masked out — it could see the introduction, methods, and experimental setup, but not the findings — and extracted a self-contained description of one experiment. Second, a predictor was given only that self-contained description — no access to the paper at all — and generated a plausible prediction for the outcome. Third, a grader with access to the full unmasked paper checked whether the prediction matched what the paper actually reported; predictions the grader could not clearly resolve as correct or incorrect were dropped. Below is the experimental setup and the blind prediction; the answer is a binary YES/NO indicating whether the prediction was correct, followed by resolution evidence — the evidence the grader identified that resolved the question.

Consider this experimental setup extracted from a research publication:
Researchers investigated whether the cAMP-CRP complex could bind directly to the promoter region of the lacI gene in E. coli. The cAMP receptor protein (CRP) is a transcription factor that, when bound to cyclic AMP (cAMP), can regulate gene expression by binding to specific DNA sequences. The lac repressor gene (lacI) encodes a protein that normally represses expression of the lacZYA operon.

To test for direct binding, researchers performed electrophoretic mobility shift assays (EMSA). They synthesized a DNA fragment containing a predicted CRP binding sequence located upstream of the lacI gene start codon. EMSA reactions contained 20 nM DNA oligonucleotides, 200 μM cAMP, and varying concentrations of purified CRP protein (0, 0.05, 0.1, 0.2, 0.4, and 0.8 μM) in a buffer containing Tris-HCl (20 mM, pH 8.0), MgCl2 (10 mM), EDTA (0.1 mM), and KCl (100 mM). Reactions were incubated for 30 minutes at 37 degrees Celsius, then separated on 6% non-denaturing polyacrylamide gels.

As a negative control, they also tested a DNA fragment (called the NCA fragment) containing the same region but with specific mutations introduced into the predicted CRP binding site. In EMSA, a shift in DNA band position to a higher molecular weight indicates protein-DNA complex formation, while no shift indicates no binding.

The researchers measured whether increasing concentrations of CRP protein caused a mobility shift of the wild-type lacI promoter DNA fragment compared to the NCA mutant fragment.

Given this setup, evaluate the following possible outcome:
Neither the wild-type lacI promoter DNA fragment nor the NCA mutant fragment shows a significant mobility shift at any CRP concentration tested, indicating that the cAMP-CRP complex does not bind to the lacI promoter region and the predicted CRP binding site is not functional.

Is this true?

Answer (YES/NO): NO